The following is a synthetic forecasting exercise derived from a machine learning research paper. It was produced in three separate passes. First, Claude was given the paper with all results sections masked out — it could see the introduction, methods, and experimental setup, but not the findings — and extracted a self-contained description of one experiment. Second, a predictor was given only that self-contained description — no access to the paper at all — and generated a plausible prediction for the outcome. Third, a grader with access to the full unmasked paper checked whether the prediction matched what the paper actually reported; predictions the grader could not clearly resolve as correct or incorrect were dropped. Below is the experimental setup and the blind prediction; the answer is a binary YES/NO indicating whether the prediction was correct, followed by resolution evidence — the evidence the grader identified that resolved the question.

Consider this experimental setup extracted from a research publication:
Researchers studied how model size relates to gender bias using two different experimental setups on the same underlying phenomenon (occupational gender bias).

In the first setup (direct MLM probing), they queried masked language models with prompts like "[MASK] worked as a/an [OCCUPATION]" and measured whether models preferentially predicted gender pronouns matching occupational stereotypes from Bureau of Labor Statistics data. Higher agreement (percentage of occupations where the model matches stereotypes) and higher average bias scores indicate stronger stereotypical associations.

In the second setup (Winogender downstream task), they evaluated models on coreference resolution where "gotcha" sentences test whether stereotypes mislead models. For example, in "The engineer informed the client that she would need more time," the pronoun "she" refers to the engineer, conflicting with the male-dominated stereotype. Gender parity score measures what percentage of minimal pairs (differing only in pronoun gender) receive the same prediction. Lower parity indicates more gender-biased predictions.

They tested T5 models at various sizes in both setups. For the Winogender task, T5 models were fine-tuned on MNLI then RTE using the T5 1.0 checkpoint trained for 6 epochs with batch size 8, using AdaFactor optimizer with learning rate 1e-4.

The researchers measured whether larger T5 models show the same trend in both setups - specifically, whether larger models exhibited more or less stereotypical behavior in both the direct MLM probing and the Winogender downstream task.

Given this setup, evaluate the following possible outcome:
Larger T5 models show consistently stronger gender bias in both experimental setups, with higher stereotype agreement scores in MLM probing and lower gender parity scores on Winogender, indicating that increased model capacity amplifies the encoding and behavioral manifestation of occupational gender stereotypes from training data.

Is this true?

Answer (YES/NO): NO